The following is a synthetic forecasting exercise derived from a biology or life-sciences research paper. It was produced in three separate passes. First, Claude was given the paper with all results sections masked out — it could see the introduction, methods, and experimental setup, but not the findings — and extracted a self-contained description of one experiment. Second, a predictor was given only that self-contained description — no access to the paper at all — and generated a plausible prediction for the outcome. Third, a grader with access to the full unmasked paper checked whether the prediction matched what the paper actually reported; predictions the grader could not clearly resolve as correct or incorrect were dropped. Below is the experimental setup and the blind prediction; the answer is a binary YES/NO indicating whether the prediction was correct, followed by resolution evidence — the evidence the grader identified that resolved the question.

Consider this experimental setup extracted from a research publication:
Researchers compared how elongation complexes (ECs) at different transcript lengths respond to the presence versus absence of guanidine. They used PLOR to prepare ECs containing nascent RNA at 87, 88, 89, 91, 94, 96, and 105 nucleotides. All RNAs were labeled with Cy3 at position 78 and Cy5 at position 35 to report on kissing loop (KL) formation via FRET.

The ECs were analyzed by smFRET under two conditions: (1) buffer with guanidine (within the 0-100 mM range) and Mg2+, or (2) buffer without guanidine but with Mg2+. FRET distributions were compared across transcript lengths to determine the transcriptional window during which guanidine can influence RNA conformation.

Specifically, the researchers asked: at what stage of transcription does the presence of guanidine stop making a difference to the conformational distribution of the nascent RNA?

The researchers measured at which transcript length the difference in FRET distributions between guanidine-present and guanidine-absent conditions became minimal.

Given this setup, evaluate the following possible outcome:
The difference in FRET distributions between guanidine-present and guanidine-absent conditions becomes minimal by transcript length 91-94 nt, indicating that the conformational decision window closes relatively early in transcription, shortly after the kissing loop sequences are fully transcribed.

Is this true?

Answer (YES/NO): NO